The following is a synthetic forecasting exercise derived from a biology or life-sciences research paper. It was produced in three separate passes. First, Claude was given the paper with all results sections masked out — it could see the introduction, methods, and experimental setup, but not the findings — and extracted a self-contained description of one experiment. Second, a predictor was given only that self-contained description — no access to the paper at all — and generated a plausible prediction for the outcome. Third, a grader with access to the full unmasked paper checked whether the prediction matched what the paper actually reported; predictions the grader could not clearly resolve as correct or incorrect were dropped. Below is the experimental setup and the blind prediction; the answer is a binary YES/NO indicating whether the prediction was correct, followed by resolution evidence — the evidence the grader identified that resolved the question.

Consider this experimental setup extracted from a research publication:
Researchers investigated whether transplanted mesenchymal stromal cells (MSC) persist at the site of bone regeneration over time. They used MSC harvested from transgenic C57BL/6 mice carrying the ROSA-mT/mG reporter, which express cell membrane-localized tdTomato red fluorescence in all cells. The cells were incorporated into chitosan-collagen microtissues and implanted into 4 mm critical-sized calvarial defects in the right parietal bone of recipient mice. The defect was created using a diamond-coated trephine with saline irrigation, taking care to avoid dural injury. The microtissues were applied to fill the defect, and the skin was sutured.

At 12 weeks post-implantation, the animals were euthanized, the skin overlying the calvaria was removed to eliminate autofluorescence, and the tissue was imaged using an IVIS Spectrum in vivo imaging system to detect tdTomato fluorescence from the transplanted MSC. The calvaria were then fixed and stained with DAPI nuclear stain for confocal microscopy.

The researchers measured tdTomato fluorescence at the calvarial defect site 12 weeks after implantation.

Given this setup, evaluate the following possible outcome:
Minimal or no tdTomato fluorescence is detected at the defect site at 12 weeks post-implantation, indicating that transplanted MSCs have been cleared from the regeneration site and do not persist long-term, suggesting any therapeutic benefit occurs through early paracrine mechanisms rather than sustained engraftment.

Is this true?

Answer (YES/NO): NO